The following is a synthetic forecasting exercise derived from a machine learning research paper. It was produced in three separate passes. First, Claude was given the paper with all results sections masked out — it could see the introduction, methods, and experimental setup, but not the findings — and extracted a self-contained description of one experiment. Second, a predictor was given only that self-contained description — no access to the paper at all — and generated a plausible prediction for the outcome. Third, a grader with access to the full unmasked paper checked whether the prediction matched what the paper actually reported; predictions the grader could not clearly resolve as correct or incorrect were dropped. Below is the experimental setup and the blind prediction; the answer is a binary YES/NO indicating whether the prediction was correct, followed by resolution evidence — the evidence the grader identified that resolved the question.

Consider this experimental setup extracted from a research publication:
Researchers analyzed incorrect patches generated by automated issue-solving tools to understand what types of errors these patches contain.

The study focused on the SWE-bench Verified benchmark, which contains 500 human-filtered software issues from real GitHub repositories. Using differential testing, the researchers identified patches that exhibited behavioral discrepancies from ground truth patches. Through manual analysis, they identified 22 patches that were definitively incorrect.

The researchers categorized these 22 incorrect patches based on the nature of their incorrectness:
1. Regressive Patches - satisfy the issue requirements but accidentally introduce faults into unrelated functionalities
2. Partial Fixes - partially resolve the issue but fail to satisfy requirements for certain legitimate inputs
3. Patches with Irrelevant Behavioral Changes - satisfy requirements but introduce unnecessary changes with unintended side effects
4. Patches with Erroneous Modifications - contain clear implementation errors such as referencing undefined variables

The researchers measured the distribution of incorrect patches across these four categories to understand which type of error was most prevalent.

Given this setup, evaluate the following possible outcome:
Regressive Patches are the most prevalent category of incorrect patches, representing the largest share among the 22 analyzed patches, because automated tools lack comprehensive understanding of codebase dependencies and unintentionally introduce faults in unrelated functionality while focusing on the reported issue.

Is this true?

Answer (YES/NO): YES